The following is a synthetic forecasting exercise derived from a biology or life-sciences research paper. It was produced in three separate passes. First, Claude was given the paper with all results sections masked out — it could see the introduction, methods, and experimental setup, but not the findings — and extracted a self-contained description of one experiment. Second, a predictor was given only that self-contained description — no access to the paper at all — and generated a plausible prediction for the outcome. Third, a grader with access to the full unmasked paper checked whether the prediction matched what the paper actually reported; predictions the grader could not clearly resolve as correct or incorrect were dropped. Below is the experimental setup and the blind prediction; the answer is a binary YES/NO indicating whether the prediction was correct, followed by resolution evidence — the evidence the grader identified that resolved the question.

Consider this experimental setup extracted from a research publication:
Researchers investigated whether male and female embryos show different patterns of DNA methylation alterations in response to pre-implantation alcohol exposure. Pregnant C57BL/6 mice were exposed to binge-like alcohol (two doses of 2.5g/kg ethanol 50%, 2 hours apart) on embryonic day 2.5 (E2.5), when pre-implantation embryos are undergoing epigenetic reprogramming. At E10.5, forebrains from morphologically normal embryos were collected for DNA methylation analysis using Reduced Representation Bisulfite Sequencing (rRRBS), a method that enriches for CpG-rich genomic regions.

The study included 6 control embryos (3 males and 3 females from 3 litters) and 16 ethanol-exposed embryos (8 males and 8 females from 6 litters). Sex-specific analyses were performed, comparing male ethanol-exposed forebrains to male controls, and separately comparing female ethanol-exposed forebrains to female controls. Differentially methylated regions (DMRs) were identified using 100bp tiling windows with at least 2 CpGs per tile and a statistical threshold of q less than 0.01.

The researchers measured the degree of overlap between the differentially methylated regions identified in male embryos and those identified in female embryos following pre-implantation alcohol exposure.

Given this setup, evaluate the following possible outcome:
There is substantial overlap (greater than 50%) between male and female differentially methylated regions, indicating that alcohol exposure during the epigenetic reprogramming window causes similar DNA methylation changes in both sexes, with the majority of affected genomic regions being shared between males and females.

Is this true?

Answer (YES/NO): NO